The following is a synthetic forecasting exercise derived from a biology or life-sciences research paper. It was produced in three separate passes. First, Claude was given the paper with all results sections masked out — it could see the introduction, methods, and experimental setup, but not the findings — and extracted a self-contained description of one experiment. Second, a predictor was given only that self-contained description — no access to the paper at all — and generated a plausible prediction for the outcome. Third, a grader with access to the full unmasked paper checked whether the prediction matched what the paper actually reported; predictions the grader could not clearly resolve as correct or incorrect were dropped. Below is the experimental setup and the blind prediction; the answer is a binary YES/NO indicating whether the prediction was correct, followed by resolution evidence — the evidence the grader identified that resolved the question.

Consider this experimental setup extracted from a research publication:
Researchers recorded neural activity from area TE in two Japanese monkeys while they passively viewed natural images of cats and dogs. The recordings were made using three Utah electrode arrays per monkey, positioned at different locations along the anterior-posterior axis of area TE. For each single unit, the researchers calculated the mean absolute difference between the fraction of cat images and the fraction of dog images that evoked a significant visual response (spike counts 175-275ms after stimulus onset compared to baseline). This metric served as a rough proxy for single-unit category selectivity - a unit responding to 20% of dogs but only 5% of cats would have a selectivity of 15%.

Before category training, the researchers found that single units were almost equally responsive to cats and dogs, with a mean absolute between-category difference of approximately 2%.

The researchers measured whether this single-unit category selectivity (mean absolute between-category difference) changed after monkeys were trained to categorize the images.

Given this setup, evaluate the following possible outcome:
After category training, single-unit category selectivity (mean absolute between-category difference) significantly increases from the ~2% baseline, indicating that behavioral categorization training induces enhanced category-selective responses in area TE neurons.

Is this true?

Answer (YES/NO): YES